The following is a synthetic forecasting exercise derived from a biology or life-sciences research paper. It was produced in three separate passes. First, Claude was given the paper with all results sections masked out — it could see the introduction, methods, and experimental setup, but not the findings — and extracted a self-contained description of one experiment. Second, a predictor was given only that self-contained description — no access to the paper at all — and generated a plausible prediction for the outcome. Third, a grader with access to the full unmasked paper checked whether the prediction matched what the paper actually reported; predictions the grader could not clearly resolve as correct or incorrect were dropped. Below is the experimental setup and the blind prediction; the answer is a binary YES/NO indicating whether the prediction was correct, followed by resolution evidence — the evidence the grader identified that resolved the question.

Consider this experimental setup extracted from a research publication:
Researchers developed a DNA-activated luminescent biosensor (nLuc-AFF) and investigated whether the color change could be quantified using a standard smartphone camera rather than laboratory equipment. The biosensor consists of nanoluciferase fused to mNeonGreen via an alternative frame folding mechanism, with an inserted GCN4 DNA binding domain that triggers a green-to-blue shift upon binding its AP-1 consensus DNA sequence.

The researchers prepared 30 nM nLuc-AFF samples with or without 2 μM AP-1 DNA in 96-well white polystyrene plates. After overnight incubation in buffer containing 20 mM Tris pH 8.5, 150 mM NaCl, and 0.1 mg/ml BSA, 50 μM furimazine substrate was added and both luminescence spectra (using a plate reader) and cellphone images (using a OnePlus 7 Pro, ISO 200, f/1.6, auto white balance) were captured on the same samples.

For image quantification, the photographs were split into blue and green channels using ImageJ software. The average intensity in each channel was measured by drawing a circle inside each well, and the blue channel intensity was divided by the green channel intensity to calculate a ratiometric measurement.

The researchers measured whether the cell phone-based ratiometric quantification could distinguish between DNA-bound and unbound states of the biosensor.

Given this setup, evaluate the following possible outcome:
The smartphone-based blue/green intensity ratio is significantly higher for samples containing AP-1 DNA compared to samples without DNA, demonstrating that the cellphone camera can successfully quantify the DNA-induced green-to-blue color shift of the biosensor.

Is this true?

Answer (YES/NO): YES